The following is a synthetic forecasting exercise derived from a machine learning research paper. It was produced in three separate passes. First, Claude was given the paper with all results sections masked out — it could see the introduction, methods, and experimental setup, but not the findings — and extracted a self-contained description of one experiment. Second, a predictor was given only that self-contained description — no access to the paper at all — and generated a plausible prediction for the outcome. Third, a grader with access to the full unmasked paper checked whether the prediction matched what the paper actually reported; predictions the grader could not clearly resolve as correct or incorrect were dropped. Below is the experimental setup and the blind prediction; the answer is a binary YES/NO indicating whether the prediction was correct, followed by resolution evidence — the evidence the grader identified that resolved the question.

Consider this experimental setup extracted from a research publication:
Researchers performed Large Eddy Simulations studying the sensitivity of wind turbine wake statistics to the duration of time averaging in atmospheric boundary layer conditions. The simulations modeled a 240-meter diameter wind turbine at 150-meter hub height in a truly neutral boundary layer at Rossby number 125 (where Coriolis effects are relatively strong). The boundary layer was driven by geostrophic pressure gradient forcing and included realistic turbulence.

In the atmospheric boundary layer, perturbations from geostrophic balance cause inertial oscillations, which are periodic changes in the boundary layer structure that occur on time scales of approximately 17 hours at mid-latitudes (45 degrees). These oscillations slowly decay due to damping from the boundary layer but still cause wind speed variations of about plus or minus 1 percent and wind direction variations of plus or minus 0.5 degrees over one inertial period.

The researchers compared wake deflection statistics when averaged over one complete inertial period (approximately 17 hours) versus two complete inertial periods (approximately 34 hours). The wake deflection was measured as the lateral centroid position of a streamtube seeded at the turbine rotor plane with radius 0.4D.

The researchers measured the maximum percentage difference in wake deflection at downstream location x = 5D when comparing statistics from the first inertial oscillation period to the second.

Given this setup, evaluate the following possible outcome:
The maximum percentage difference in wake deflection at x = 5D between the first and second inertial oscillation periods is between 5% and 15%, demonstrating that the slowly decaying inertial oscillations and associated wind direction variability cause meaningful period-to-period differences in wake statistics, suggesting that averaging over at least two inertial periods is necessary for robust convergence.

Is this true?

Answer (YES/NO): NO